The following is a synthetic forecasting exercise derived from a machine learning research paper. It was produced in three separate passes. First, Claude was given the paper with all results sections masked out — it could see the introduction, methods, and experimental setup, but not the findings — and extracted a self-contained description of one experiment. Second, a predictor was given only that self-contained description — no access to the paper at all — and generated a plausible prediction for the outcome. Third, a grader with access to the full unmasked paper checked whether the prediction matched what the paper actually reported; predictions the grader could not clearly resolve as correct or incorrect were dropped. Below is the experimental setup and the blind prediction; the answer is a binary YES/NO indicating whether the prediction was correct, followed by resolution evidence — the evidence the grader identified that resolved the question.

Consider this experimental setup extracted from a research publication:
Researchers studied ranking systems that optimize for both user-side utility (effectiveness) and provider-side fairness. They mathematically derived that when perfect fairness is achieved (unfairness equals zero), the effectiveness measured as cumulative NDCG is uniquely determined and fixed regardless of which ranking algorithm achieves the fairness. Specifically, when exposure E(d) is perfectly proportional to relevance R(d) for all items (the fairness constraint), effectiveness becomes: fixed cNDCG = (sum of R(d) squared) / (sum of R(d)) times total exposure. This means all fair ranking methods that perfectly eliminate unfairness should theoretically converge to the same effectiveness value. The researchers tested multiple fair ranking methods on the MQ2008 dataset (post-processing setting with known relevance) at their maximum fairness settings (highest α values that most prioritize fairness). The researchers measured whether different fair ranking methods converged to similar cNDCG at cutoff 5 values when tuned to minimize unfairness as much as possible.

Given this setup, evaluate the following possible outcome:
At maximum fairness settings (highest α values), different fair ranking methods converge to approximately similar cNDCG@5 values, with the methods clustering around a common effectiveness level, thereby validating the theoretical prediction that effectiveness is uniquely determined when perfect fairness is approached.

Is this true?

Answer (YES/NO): NO